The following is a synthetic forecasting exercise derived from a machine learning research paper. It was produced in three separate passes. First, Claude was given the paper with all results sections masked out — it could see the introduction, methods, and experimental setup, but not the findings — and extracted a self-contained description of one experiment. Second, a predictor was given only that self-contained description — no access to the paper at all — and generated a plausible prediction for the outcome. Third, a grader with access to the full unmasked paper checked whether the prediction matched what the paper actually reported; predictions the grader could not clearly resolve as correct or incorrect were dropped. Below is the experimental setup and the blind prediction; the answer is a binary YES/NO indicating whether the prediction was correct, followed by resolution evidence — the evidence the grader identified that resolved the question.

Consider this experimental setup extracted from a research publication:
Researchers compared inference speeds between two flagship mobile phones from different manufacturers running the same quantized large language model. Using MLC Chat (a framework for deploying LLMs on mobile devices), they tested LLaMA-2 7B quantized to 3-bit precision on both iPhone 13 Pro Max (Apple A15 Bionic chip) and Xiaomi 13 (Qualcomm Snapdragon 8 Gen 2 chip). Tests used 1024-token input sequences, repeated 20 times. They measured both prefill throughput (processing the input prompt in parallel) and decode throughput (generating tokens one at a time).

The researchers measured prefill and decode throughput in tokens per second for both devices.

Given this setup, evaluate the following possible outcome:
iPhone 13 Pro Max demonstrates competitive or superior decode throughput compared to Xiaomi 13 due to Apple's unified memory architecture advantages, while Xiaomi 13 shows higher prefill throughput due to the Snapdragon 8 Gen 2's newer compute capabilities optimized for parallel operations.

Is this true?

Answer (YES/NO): NO